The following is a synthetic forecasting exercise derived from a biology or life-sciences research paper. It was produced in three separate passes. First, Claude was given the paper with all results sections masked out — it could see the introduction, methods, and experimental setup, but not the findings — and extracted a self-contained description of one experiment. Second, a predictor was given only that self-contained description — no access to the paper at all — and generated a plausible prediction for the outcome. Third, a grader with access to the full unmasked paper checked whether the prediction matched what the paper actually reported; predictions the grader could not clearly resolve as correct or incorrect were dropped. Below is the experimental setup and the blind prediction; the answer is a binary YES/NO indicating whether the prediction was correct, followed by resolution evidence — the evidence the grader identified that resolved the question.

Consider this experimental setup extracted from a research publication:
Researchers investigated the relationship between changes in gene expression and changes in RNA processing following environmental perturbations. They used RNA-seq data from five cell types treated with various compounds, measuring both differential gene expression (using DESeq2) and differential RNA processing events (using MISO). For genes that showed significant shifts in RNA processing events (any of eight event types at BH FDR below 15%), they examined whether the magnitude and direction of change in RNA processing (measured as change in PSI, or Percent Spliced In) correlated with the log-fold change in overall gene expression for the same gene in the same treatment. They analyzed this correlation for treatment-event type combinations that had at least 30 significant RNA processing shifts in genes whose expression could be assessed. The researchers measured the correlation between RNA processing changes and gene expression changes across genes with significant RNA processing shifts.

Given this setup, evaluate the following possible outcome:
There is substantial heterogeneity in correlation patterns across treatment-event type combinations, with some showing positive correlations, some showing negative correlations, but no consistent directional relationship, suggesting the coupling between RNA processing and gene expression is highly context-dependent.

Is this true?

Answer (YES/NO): YES